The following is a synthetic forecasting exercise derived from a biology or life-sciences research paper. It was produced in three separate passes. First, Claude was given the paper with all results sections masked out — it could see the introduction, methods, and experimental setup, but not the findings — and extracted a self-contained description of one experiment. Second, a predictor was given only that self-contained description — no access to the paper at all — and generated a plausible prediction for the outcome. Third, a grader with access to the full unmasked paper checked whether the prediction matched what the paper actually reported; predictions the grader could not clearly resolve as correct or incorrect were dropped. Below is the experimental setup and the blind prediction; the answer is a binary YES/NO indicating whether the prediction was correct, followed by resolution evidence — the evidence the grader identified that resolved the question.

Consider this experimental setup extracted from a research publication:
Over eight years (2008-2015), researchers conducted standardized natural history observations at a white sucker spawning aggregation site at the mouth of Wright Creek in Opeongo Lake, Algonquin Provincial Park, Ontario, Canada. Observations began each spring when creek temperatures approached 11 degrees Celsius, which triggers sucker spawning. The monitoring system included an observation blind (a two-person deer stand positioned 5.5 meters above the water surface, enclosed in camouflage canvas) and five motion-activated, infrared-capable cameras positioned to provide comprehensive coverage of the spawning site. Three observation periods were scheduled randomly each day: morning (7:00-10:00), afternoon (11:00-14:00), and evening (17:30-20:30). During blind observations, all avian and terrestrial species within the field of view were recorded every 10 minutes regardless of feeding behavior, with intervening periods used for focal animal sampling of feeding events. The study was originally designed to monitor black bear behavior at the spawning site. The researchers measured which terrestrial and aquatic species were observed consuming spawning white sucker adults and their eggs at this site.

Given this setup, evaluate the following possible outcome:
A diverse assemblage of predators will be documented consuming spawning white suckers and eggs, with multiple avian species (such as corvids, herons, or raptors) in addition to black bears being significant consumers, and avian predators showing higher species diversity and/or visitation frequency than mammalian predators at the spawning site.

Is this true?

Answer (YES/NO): YES